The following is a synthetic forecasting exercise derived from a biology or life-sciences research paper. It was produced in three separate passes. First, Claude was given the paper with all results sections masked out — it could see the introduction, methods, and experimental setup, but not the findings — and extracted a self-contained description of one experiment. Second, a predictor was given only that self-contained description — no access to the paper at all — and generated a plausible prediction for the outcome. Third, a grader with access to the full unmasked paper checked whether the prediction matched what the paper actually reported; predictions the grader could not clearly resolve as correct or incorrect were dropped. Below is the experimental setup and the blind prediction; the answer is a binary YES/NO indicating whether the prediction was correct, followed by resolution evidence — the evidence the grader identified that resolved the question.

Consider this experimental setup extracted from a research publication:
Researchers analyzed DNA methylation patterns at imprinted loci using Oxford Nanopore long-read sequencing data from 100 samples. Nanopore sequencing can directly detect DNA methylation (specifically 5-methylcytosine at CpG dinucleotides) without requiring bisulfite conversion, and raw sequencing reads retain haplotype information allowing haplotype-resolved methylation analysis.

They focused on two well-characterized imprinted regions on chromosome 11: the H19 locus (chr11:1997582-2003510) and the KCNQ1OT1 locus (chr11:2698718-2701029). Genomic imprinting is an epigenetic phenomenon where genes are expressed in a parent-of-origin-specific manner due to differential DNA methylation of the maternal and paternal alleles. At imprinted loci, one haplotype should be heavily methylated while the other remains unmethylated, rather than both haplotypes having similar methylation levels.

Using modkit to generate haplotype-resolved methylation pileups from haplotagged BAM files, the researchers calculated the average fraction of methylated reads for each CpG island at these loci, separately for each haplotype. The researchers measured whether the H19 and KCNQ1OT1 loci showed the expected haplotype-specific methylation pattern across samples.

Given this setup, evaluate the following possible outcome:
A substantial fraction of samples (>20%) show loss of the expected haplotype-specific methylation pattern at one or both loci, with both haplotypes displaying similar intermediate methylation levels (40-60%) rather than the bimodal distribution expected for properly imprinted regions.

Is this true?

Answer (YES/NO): NO